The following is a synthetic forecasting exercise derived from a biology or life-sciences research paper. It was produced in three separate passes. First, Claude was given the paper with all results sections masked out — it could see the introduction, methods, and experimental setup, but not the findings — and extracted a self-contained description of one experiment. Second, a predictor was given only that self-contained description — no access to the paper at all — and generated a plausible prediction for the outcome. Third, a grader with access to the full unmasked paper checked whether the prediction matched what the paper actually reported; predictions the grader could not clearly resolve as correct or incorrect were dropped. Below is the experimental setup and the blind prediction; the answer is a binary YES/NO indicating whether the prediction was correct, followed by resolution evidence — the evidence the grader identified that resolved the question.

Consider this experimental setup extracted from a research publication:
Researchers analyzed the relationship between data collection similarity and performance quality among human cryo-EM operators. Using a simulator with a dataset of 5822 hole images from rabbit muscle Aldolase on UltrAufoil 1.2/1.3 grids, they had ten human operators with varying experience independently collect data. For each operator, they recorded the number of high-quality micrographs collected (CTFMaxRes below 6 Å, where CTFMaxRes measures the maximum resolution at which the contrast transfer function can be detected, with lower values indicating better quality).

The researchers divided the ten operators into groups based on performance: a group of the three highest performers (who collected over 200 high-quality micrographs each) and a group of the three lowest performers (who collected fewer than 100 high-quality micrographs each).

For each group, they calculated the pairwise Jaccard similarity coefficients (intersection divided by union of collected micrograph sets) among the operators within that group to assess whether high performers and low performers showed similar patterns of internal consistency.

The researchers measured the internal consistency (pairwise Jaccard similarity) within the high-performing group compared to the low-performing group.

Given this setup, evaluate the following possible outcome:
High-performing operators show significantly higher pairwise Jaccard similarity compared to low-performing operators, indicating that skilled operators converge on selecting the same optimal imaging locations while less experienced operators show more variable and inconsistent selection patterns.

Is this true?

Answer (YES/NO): YES